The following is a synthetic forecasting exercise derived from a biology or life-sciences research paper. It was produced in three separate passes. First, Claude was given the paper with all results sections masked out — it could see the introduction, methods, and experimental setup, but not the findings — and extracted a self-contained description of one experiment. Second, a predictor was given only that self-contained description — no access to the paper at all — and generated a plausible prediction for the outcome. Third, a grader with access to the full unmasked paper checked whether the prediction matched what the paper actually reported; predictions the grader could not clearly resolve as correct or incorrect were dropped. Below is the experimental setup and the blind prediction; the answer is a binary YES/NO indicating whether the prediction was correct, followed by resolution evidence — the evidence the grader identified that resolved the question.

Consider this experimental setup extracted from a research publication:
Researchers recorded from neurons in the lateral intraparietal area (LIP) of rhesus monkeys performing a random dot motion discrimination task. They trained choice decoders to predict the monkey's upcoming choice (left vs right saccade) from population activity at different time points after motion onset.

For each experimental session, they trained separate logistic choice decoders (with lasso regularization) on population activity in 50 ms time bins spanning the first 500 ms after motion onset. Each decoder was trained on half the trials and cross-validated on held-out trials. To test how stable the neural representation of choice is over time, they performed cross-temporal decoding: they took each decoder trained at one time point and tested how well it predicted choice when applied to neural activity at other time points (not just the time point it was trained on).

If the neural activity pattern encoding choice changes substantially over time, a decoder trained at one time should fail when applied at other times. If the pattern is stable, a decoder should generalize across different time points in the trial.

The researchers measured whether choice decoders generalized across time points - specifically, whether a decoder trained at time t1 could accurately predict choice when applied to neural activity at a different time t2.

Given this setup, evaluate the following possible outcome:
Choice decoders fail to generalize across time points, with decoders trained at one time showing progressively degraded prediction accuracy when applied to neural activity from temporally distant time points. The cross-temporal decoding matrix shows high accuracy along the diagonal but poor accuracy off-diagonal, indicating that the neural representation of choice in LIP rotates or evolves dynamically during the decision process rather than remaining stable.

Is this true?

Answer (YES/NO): NO